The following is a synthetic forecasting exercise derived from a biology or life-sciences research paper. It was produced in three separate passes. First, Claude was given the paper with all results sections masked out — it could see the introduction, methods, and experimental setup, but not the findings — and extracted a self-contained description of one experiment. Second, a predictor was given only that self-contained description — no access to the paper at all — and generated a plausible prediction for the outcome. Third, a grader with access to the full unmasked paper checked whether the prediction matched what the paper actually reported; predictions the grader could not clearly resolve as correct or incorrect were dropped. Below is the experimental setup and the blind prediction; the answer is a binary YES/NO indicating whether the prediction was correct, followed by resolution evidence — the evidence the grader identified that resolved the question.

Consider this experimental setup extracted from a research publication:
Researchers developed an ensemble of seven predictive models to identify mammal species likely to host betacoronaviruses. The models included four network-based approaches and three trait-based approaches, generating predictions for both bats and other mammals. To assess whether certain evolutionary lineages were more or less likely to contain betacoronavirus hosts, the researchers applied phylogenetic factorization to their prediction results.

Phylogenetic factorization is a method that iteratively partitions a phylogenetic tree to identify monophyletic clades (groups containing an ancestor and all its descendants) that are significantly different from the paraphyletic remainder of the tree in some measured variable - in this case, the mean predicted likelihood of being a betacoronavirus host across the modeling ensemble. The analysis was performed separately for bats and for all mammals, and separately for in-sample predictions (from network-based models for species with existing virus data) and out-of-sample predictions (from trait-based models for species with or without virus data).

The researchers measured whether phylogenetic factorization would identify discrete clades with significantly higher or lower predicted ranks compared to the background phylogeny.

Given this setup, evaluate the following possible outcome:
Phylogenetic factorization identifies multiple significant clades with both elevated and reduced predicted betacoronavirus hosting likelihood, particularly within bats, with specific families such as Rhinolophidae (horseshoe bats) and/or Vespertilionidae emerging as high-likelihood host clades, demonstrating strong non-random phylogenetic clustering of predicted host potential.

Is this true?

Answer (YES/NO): YES